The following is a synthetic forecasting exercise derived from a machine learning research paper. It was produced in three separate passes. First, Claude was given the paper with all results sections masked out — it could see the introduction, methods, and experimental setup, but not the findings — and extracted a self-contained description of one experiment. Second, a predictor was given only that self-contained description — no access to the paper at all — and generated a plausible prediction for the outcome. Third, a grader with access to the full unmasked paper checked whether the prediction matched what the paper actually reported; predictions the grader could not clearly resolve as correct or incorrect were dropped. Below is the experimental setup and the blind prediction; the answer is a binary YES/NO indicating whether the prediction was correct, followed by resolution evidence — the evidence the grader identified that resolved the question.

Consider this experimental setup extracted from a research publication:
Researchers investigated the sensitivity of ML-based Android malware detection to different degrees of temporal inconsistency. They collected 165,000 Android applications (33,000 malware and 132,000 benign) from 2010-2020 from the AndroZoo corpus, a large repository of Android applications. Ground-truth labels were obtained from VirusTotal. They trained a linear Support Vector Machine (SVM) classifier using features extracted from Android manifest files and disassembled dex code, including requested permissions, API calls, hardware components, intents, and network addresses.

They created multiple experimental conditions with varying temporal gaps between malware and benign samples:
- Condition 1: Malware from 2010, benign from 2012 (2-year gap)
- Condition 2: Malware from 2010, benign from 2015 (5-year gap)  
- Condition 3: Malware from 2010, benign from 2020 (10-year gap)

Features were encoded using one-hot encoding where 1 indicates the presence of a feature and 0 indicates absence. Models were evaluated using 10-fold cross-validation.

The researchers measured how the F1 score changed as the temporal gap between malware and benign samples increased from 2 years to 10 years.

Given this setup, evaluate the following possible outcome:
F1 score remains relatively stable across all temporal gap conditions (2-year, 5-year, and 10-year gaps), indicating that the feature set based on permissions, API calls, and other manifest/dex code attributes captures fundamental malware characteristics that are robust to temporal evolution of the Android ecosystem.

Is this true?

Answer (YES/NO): NO